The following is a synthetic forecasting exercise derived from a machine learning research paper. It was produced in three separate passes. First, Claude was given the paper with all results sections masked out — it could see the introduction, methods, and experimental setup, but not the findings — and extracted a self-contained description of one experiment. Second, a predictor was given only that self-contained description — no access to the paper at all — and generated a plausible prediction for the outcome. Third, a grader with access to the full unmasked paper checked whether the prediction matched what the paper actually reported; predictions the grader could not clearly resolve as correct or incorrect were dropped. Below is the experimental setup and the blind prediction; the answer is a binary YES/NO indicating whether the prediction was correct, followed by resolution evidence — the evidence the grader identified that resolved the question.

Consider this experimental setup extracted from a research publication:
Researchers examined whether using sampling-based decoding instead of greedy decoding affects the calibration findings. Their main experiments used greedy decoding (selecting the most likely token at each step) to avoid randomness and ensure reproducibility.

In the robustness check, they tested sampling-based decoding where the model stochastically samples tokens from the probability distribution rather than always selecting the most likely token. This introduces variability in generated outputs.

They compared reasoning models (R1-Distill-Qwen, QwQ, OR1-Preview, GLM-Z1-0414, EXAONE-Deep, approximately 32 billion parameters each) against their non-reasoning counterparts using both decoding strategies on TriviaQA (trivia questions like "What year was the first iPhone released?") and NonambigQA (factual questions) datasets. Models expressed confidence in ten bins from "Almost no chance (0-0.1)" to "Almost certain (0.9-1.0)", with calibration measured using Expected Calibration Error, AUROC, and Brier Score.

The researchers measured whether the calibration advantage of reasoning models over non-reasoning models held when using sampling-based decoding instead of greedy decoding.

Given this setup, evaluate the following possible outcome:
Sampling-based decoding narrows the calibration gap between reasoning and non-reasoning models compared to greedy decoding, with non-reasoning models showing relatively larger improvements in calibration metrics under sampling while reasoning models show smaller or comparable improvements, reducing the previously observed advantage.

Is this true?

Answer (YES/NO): NO